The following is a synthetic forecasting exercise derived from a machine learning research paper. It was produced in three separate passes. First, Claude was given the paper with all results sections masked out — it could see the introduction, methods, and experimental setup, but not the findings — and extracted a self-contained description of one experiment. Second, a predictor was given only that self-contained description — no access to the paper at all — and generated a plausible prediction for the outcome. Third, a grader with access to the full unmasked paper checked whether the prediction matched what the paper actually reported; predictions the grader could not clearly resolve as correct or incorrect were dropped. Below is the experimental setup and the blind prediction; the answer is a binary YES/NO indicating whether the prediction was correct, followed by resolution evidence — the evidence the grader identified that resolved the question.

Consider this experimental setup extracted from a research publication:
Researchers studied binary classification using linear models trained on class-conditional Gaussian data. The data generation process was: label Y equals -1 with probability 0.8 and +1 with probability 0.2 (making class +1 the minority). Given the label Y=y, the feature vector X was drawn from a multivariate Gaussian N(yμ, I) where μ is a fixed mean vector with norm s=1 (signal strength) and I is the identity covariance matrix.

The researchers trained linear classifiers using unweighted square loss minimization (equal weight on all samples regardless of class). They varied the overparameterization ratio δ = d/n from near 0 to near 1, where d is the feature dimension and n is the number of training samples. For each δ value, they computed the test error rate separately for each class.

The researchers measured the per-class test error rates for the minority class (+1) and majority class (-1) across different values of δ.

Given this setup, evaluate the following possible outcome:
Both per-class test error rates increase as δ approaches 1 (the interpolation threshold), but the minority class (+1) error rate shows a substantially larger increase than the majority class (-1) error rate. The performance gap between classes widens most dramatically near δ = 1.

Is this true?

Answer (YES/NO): NO